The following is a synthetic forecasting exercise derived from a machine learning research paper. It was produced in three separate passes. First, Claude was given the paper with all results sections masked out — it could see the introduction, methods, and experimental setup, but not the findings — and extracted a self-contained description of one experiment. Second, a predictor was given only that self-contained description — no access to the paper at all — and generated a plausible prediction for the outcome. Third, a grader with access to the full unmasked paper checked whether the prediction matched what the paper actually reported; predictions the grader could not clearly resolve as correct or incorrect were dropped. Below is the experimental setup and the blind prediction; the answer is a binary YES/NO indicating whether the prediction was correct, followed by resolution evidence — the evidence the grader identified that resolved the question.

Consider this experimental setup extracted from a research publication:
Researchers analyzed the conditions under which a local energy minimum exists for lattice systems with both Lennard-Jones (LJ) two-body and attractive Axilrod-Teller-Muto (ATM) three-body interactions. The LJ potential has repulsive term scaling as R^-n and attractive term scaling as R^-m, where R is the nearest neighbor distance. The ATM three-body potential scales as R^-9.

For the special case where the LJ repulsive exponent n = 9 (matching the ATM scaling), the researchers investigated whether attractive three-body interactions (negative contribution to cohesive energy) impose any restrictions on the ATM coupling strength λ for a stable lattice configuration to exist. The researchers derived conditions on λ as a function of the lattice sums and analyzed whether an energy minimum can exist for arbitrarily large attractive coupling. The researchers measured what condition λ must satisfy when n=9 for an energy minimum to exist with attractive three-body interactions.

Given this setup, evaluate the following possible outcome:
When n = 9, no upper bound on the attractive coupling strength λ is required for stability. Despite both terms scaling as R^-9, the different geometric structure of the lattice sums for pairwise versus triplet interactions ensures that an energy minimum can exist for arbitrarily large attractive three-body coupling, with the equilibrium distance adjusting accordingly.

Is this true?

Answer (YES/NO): NO